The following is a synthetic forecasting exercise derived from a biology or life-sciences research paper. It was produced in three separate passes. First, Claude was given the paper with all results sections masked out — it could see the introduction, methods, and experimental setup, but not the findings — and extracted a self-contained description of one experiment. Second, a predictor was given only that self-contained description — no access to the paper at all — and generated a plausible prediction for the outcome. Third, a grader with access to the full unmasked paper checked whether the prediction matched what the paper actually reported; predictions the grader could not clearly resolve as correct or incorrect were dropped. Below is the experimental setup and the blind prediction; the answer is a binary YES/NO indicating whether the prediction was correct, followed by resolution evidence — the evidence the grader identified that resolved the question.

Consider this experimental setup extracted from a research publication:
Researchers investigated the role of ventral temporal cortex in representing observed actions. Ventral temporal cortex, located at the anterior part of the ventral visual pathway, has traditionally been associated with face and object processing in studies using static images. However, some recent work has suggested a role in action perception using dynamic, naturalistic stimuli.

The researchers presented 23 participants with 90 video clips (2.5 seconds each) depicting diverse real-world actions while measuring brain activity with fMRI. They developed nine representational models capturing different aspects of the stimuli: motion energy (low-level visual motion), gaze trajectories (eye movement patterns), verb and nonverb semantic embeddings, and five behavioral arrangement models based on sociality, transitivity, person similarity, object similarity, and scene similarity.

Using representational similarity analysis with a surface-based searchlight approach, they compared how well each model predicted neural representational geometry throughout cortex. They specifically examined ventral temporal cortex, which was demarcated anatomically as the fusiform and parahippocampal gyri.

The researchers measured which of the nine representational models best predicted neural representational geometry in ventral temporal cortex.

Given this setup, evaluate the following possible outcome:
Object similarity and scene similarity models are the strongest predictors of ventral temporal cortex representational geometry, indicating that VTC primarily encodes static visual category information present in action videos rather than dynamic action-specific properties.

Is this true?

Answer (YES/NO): NO